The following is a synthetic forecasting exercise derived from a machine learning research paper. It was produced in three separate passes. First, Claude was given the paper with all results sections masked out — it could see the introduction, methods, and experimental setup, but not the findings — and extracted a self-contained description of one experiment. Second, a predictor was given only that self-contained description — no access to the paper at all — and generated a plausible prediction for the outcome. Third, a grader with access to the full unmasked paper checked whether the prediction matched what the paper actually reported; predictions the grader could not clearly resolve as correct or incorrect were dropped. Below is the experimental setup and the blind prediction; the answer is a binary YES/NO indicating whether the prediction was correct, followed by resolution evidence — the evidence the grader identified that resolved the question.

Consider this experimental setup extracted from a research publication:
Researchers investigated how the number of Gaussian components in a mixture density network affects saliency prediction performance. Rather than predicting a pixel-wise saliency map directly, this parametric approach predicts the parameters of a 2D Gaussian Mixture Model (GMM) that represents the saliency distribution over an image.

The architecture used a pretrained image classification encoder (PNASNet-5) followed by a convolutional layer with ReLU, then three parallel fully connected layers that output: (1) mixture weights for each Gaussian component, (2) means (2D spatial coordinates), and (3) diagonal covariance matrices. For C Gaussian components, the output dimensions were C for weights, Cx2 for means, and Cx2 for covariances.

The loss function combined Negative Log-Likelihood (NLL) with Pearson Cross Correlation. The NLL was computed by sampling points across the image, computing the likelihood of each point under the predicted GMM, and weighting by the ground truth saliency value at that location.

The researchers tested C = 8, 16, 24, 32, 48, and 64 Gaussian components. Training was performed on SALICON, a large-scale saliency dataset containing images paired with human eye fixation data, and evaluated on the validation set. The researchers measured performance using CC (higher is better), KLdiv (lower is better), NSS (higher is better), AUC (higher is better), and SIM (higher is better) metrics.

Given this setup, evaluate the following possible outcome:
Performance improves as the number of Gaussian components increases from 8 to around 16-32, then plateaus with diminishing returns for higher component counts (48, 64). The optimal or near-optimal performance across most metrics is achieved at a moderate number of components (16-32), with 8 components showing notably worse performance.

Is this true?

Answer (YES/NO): YES